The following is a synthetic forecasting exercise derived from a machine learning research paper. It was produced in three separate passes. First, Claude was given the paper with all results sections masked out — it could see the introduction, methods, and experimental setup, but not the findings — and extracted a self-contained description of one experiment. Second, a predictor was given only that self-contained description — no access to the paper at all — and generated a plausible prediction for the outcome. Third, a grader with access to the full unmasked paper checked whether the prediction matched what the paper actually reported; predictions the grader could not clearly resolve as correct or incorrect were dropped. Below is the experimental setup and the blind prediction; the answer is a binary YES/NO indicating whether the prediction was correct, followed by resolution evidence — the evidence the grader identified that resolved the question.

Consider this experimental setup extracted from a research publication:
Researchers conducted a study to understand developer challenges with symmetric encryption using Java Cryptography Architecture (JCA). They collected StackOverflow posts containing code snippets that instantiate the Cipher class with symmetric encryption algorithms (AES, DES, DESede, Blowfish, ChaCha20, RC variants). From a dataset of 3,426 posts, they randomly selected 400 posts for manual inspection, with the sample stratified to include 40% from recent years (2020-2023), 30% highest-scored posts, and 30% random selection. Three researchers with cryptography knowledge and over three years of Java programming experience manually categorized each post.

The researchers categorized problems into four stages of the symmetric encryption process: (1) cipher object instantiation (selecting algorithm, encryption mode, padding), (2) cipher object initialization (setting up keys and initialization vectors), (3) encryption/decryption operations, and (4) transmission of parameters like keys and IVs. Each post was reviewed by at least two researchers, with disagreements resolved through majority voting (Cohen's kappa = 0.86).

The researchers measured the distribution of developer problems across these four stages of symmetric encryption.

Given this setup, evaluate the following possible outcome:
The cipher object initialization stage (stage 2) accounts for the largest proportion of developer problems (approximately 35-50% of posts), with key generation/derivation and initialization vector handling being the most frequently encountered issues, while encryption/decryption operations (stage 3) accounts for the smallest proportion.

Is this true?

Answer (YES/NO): NO